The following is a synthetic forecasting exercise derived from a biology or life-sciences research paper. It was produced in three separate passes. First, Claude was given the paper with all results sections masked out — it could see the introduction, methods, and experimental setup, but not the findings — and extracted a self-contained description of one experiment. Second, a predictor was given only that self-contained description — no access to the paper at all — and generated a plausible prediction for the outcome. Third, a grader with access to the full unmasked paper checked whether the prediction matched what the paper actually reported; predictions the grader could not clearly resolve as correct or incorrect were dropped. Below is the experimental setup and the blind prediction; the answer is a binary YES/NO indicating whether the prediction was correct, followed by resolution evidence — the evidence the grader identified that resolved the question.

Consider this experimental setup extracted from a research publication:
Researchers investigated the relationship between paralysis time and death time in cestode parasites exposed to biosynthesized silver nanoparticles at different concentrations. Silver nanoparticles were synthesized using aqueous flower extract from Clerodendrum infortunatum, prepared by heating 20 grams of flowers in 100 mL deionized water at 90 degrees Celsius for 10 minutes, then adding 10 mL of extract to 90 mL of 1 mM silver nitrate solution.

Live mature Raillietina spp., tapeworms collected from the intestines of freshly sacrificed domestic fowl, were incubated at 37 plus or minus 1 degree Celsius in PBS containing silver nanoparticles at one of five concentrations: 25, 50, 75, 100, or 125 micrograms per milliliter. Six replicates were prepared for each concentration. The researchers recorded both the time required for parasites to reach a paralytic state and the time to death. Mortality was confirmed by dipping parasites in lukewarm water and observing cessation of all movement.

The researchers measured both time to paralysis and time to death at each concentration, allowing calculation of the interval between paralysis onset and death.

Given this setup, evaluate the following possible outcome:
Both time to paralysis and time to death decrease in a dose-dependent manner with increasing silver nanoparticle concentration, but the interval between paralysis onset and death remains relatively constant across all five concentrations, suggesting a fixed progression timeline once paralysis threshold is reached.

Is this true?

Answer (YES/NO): NO